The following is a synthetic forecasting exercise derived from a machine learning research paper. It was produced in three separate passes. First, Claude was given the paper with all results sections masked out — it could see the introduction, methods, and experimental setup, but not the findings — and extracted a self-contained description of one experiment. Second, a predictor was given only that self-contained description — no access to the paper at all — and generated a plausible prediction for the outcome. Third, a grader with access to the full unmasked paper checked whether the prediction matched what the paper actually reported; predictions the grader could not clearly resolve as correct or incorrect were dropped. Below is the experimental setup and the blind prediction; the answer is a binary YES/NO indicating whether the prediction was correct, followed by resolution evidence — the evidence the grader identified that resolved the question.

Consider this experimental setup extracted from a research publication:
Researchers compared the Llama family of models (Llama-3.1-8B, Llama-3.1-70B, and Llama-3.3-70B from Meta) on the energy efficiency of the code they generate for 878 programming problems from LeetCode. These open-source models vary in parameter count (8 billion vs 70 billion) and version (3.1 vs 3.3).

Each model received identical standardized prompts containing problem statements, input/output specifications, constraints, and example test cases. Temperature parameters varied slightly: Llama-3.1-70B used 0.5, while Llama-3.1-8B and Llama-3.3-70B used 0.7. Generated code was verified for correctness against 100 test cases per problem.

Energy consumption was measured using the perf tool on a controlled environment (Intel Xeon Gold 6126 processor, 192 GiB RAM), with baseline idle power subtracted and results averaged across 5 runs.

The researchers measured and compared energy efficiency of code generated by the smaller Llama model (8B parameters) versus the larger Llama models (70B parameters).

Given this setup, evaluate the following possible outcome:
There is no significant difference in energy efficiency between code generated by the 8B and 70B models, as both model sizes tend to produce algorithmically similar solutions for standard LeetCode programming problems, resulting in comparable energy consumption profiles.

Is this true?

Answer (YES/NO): NO